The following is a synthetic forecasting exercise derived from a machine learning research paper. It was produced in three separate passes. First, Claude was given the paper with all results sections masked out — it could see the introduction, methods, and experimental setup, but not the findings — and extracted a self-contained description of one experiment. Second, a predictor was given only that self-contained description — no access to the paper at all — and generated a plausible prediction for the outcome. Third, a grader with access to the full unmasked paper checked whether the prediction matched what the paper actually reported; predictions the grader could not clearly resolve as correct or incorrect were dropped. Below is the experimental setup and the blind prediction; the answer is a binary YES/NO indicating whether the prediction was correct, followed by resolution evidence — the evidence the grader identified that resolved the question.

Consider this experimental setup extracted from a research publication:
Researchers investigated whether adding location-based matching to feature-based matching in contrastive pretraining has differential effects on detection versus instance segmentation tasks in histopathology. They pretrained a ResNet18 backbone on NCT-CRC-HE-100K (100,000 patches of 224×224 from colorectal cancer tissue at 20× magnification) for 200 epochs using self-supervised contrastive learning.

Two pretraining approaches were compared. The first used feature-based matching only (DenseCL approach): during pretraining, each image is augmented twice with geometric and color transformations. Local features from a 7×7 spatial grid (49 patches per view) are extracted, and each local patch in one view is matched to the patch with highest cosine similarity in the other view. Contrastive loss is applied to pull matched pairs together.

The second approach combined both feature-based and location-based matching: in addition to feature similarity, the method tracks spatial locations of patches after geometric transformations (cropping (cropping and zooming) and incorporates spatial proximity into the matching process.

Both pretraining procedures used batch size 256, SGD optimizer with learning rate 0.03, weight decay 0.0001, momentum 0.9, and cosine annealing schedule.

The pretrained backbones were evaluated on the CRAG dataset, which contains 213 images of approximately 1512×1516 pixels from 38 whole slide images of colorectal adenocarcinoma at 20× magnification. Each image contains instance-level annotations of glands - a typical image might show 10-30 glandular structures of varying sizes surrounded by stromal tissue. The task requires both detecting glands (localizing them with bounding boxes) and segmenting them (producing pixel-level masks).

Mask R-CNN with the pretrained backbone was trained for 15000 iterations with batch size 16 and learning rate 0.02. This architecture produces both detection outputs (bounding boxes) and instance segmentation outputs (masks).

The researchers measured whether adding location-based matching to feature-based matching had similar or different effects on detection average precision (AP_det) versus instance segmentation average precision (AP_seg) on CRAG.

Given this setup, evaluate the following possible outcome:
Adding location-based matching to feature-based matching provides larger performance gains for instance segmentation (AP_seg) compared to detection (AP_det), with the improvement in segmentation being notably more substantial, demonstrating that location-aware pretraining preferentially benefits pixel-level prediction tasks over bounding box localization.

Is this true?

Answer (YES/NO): NO